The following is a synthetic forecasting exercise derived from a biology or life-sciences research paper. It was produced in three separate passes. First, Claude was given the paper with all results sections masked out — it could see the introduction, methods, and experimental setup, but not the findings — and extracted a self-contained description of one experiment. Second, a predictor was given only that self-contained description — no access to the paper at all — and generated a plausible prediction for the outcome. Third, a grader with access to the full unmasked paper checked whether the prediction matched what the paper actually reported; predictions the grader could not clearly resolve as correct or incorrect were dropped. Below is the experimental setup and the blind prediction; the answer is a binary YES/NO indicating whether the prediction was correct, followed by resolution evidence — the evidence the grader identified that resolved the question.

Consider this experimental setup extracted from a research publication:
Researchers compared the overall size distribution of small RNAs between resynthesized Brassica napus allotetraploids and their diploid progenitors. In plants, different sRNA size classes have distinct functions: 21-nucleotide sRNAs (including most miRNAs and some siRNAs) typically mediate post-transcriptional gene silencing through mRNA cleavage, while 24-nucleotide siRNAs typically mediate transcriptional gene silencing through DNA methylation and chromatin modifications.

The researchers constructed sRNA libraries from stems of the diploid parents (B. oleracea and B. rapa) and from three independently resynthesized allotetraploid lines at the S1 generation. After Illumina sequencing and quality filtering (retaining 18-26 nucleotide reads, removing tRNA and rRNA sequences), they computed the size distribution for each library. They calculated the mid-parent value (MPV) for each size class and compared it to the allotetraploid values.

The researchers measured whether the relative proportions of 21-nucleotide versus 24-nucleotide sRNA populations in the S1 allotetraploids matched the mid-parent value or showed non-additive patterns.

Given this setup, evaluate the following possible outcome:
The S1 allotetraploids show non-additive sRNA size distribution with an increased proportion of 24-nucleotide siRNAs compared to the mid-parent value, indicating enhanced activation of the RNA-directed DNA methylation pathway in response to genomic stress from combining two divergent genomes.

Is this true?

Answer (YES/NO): NO